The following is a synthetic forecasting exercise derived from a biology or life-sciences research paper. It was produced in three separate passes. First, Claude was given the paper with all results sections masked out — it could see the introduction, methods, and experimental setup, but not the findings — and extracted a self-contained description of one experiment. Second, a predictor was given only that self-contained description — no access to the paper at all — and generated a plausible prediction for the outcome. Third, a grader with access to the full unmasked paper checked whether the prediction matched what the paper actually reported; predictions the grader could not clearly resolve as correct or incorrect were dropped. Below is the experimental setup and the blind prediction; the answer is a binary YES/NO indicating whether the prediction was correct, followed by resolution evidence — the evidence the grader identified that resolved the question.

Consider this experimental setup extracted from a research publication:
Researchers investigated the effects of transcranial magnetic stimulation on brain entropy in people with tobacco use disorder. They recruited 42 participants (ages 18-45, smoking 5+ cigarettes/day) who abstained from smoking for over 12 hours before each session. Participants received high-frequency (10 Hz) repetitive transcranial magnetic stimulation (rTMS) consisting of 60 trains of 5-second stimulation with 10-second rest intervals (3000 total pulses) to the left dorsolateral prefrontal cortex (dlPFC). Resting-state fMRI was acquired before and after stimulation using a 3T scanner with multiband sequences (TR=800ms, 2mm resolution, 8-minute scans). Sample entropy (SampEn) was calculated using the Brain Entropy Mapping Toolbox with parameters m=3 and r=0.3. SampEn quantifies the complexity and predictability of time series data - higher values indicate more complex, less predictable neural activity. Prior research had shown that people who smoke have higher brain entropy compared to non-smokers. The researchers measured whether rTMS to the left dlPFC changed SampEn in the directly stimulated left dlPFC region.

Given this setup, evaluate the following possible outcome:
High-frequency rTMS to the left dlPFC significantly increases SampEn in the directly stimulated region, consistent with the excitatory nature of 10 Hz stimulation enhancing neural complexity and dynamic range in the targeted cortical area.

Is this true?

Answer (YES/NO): NO